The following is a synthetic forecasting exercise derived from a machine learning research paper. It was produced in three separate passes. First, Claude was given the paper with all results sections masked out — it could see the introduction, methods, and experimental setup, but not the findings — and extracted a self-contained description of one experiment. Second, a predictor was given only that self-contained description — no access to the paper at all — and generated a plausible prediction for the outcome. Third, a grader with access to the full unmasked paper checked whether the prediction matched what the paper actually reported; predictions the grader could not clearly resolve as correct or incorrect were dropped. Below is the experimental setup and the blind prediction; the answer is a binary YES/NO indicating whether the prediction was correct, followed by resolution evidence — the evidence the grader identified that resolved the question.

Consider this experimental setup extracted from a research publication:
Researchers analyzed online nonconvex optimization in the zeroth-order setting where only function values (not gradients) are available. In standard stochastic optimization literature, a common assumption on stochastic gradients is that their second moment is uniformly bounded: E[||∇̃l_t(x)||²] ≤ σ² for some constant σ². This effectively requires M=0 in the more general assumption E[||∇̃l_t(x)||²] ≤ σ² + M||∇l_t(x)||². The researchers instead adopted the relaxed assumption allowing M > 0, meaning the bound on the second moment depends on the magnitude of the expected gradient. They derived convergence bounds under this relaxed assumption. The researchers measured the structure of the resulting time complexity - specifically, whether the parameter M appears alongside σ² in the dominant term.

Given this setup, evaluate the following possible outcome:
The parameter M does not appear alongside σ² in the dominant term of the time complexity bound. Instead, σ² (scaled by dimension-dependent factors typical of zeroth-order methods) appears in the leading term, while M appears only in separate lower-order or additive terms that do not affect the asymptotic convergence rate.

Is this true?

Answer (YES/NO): NO